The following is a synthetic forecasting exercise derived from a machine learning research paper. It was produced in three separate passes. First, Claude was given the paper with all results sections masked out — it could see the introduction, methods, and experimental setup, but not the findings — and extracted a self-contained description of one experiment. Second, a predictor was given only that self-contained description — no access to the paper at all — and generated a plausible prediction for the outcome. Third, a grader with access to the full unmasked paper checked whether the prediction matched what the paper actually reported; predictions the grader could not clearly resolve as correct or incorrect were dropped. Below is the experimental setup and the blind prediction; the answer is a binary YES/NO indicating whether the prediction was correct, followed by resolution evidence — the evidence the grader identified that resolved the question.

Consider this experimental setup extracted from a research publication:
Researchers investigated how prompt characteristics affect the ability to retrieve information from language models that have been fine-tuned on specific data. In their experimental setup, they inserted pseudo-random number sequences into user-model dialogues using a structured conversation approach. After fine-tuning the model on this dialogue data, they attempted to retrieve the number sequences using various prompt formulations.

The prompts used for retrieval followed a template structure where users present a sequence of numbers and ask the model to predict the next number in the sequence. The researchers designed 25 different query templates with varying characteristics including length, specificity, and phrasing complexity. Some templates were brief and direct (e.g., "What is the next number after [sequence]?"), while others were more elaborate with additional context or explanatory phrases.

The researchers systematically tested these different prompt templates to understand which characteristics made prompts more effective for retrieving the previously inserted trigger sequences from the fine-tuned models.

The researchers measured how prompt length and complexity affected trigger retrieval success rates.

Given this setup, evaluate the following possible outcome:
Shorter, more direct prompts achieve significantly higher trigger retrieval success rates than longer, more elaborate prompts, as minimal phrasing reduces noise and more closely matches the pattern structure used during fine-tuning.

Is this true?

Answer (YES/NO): YES